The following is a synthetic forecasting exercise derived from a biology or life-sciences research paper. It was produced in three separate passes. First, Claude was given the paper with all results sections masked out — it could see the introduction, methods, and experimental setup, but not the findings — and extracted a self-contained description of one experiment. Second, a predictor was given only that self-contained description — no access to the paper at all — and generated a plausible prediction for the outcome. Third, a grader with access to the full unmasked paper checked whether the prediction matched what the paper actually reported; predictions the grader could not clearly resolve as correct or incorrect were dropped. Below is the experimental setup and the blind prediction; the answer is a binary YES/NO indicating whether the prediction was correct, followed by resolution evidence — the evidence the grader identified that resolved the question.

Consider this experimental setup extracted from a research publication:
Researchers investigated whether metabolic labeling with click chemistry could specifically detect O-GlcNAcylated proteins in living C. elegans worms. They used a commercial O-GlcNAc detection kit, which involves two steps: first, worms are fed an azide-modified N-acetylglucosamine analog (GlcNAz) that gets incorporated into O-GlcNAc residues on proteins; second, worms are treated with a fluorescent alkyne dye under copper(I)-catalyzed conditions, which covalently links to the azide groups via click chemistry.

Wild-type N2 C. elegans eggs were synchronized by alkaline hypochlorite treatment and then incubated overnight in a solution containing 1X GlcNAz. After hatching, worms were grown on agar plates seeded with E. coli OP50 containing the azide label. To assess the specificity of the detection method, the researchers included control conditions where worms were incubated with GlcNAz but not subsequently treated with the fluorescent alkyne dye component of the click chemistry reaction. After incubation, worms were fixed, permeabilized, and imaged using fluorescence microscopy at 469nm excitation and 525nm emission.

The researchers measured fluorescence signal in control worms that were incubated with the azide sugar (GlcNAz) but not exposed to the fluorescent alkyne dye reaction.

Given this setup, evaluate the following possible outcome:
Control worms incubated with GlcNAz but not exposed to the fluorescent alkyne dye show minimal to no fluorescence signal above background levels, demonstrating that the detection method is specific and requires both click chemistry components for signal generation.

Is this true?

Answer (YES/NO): YES